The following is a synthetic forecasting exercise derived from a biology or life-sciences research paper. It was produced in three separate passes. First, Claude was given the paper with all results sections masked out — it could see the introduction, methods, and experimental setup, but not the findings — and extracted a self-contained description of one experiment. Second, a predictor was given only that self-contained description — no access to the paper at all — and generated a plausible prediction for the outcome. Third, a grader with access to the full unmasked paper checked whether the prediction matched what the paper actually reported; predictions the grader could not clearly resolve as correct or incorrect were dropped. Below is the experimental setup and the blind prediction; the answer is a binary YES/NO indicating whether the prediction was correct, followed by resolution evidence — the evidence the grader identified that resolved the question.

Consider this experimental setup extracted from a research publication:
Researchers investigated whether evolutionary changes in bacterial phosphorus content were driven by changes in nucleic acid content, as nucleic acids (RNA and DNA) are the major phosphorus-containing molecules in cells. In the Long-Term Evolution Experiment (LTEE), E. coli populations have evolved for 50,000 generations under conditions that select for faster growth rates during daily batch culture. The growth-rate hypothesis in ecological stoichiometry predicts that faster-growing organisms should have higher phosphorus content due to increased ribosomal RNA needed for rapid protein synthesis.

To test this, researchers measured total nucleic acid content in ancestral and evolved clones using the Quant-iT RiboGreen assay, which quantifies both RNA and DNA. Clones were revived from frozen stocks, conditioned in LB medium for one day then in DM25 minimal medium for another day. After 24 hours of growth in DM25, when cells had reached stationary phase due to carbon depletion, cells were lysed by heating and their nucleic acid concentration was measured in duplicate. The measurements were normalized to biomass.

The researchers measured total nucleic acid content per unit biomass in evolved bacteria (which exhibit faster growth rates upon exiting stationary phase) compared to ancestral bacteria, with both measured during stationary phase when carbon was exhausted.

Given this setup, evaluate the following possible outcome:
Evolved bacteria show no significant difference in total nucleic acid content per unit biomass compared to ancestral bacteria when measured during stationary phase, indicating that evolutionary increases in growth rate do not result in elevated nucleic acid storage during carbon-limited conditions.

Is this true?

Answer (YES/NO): YES